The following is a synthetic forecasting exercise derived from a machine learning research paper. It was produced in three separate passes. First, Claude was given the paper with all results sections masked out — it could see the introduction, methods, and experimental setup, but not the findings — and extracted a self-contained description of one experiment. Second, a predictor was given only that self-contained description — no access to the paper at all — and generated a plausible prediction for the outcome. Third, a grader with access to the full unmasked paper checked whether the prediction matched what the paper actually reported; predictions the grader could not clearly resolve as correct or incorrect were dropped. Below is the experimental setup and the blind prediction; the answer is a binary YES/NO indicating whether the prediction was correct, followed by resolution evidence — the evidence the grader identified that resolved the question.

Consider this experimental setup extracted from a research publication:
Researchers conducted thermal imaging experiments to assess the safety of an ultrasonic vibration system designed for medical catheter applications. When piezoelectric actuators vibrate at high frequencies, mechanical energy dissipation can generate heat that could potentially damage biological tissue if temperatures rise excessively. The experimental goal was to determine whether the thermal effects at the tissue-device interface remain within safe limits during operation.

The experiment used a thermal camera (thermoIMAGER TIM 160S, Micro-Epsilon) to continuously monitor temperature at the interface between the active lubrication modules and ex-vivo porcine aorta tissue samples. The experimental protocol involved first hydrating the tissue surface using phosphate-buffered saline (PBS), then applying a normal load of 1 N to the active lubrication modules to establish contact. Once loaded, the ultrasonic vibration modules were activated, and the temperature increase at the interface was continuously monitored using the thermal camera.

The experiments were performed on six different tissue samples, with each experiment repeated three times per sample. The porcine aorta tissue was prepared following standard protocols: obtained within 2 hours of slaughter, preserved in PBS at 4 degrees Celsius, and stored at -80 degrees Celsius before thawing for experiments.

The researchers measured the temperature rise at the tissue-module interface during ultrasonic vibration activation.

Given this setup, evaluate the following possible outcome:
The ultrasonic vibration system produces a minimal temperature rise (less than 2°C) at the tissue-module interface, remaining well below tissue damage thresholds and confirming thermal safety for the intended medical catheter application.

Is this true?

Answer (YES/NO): NO